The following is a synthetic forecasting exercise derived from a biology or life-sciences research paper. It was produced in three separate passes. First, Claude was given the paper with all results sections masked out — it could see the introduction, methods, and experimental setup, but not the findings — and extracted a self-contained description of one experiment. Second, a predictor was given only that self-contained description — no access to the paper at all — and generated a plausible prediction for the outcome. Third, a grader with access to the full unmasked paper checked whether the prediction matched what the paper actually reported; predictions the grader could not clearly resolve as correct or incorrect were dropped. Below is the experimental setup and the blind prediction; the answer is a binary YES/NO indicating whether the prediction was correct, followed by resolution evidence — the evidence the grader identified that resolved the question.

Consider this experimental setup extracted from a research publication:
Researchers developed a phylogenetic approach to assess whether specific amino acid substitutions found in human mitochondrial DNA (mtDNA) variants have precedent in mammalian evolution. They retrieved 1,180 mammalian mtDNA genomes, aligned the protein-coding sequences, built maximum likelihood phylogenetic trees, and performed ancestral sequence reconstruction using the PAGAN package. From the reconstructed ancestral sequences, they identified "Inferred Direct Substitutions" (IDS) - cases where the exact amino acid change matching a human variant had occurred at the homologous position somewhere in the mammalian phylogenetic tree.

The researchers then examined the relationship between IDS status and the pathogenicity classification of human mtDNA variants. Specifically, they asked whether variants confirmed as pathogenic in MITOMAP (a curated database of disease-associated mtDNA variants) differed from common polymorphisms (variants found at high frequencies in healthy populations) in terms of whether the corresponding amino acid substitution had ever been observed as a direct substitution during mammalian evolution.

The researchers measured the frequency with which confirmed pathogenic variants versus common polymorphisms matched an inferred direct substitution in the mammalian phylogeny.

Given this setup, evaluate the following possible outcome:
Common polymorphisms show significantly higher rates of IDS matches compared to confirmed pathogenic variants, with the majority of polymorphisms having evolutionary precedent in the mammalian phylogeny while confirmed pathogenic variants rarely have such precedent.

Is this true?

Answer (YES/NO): YES